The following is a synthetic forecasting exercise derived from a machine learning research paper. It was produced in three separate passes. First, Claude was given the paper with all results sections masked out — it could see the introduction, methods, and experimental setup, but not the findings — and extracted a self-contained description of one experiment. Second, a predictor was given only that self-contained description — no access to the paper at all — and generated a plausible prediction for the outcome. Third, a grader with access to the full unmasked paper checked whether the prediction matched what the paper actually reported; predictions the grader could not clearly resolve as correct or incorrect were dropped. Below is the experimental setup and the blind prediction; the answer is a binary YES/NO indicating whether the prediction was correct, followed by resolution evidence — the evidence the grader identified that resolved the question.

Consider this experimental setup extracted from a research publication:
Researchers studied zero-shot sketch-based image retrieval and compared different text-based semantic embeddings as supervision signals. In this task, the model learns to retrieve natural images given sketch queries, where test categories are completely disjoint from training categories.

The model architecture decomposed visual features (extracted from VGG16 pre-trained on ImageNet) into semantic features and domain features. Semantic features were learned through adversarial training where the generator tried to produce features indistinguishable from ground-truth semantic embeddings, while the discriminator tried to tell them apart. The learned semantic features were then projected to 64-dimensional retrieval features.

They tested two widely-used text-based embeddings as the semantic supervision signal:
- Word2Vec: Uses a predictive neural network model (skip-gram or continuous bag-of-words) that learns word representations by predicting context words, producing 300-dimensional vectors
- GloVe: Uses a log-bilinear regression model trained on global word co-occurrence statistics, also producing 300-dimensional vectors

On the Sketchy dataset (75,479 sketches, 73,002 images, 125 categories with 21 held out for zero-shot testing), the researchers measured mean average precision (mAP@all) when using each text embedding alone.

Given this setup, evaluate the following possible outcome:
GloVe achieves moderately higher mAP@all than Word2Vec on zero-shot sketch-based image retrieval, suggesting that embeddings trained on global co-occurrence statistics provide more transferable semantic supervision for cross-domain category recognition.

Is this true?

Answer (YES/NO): NO